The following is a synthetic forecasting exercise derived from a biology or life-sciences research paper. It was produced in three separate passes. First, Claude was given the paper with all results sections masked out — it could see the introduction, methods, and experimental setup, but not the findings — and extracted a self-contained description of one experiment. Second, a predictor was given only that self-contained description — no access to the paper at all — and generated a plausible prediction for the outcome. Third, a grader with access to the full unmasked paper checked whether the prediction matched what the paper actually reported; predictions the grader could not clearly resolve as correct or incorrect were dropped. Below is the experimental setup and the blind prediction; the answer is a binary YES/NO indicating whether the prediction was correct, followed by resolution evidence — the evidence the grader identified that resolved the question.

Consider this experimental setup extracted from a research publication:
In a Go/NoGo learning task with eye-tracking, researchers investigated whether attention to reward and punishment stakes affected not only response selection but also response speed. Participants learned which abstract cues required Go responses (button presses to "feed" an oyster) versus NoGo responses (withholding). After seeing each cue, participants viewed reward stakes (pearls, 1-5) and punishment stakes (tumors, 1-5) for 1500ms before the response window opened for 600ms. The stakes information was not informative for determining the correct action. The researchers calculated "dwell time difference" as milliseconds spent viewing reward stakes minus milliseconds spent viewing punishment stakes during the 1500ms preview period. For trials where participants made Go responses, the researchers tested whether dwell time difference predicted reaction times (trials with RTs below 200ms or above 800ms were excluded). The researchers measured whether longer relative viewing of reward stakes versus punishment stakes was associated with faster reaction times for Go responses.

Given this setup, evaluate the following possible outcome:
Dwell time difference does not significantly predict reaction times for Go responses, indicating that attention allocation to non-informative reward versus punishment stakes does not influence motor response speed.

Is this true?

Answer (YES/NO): NO